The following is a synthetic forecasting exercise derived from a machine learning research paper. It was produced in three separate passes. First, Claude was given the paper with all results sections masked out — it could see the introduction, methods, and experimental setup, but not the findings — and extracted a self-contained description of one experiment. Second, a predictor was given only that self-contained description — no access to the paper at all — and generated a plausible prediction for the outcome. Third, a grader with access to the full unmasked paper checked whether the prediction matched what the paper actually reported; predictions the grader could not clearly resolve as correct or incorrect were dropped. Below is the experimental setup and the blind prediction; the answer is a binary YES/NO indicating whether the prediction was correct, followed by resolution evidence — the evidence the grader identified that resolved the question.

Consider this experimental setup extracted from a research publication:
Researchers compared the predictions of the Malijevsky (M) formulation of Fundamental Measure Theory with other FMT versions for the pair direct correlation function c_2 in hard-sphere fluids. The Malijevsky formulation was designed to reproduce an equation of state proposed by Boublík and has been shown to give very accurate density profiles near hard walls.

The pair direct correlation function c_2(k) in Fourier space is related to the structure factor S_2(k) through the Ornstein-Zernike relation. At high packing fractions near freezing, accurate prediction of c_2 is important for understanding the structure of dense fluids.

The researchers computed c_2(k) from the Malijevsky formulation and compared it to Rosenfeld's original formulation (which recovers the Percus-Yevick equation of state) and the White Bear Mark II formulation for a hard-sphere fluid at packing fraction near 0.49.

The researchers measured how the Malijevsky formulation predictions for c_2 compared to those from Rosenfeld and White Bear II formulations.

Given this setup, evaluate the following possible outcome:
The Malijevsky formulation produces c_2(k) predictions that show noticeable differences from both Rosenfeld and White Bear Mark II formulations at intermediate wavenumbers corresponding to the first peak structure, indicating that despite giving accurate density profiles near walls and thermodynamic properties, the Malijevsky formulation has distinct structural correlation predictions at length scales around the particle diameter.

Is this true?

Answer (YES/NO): YES